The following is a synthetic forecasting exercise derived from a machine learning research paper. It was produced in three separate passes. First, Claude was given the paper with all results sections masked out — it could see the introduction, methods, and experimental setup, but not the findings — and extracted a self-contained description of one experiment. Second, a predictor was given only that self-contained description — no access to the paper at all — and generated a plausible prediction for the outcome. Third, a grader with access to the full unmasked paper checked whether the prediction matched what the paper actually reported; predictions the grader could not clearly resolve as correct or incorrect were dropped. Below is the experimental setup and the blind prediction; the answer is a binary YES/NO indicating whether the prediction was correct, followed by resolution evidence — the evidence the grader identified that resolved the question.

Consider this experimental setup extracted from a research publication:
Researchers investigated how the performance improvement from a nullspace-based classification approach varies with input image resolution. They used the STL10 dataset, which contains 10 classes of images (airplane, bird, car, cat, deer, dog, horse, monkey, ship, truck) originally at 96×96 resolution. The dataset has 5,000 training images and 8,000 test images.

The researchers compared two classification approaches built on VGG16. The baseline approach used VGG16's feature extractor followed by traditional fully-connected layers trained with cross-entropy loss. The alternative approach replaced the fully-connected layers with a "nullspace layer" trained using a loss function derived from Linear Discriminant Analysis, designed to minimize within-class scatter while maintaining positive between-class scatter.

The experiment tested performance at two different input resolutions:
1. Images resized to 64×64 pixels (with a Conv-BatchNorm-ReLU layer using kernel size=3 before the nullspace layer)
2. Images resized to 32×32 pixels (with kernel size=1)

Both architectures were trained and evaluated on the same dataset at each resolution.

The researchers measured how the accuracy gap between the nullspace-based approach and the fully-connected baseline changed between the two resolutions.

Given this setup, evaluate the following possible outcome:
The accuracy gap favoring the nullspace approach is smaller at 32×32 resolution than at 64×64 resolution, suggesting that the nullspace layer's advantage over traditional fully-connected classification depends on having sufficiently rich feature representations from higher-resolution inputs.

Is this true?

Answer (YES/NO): YES